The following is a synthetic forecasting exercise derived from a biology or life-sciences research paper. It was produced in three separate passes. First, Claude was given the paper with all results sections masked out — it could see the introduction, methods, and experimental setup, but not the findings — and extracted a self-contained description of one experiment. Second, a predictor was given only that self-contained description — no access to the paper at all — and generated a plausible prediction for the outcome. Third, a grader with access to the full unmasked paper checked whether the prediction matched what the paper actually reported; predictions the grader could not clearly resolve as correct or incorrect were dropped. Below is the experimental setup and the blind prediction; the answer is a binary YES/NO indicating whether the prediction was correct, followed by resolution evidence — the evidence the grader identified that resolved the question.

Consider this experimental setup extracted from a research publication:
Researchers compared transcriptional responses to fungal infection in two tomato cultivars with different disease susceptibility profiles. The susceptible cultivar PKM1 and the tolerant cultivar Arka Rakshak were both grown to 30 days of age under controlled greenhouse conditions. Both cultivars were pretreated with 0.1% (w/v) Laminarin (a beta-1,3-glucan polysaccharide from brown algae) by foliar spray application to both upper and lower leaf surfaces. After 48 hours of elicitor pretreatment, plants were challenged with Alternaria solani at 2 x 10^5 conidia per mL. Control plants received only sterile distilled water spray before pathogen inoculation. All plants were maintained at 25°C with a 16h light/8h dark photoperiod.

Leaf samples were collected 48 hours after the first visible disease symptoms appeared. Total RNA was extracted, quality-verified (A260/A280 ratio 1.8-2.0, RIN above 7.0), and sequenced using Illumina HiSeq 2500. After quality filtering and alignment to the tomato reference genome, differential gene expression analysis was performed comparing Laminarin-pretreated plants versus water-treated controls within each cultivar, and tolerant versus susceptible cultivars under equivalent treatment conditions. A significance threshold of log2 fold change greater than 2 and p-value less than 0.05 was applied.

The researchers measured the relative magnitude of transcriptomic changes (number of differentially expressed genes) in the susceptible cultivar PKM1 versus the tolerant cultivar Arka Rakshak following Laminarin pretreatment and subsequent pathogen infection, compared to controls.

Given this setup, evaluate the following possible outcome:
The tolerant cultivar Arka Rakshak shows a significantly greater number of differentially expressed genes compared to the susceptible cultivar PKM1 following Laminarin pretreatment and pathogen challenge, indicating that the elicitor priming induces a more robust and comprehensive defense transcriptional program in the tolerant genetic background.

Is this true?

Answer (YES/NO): NO